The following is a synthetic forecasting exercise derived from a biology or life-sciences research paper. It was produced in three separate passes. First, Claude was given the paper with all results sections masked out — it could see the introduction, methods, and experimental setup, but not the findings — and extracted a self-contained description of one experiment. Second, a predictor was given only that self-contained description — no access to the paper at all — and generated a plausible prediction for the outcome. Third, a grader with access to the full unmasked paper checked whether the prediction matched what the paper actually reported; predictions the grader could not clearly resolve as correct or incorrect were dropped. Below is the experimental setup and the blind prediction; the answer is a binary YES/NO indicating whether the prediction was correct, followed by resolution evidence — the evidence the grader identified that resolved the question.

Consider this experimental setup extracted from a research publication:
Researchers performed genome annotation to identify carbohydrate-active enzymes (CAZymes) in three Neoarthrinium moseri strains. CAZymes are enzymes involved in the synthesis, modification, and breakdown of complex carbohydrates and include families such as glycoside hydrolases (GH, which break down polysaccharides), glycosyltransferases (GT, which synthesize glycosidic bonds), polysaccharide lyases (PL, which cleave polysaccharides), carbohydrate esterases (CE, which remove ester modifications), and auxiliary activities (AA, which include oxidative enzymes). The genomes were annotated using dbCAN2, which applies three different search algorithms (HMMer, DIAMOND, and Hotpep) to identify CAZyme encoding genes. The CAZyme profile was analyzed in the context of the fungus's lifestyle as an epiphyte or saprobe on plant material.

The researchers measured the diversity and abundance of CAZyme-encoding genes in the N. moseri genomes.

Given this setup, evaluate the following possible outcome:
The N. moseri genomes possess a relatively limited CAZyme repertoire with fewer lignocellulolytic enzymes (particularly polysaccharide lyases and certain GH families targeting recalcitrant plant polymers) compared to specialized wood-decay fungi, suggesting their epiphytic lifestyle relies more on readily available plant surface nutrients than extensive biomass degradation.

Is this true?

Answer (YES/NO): NO